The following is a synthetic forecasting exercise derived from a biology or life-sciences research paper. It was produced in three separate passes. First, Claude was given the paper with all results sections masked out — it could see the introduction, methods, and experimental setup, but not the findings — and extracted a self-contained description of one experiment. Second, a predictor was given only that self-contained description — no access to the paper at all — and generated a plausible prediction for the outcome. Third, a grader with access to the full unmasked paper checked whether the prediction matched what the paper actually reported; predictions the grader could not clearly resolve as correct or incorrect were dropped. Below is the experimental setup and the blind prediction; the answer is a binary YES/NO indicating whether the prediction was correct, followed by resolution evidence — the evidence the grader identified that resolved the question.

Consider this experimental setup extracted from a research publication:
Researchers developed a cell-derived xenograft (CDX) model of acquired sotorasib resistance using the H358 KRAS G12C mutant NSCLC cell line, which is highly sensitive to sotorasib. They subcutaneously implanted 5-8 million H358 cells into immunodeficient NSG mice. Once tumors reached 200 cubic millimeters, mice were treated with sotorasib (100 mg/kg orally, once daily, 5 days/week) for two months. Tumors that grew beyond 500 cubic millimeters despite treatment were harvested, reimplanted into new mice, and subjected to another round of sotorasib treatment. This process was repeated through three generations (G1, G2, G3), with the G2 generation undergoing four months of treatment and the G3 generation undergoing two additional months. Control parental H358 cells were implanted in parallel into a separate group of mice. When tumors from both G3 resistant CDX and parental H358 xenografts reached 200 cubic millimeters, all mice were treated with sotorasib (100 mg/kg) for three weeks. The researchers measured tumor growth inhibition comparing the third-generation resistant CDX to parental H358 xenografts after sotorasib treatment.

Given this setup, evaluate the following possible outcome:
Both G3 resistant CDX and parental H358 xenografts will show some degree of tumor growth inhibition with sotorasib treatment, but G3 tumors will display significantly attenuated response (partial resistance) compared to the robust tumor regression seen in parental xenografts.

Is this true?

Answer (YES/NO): NO